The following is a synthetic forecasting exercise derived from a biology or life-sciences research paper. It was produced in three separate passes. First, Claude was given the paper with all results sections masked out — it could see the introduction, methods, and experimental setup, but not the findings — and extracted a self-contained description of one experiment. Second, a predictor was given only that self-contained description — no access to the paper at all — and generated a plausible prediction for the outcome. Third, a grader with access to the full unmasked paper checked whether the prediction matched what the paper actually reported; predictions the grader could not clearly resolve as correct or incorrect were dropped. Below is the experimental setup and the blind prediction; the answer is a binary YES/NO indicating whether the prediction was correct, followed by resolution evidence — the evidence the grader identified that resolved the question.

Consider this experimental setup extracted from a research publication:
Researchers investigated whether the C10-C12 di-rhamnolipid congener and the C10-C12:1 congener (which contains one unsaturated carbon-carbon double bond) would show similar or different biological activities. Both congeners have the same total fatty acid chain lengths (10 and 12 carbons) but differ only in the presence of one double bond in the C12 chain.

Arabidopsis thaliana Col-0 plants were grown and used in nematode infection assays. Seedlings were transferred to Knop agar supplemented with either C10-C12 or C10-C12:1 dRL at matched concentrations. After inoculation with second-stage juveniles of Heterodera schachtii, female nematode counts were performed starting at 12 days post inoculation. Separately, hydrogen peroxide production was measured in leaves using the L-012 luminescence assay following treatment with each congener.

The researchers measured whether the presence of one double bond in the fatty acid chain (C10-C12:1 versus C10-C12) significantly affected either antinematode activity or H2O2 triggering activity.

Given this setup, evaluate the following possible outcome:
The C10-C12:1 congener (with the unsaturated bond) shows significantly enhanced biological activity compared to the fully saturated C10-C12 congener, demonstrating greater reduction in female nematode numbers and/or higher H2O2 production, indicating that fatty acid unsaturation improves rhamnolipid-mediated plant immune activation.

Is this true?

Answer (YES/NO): NO